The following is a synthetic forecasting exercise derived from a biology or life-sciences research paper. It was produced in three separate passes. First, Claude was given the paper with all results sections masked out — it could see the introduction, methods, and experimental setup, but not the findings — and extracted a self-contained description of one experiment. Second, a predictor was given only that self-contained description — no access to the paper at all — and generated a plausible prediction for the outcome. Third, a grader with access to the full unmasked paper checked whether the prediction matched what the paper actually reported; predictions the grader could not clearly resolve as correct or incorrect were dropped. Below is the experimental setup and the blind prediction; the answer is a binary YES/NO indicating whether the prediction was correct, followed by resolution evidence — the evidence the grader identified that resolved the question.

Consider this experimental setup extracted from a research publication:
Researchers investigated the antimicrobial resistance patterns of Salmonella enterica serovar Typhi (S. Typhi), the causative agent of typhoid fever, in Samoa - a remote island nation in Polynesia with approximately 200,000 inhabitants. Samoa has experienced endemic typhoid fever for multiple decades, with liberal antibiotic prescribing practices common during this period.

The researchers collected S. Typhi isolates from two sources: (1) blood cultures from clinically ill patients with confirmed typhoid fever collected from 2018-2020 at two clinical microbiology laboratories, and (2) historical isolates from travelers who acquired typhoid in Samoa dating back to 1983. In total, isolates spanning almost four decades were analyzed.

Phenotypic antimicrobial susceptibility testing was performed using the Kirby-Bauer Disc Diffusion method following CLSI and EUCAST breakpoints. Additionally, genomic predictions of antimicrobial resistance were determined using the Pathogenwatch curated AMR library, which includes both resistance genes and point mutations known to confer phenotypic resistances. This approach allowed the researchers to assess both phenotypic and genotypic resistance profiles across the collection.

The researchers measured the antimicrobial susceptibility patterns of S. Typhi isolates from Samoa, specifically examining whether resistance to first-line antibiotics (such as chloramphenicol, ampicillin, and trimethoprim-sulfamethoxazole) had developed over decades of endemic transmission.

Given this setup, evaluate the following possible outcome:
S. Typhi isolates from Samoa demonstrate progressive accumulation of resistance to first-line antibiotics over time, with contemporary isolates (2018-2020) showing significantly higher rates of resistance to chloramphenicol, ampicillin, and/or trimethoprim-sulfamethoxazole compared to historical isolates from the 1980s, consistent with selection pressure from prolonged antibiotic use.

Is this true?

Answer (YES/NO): NO